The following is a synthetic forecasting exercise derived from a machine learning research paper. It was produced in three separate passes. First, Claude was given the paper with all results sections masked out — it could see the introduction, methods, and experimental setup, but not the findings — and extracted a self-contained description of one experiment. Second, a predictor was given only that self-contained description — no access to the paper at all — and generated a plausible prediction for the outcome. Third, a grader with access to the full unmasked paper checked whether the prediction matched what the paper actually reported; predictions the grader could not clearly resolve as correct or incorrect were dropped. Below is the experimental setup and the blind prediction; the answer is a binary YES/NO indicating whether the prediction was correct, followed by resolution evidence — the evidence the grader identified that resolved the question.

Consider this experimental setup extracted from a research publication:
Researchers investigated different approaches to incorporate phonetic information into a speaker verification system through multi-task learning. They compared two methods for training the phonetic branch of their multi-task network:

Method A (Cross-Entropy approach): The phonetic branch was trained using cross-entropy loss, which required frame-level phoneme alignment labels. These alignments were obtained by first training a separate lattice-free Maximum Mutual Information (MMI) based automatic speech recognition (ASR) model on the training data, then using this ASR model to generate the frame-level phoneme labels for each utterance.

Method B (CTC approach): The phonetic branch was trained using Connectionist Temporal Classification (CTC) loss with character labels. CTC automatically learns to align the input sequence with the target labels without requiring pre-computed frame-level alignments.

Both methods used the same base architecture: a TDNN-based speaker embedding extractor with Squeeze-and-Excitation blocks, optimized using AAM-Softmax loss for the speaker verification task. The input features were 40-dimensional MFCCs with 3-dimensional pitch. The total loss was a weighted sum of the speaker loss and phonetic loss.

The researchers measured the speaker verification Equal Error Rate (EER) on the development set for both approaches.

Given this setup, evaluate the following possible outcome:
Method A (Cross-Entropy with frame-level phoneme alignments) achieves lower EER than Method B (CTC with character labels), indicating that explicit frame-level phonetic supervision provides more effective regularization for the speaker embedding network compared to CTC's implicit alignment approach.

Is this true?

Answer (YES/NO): NO